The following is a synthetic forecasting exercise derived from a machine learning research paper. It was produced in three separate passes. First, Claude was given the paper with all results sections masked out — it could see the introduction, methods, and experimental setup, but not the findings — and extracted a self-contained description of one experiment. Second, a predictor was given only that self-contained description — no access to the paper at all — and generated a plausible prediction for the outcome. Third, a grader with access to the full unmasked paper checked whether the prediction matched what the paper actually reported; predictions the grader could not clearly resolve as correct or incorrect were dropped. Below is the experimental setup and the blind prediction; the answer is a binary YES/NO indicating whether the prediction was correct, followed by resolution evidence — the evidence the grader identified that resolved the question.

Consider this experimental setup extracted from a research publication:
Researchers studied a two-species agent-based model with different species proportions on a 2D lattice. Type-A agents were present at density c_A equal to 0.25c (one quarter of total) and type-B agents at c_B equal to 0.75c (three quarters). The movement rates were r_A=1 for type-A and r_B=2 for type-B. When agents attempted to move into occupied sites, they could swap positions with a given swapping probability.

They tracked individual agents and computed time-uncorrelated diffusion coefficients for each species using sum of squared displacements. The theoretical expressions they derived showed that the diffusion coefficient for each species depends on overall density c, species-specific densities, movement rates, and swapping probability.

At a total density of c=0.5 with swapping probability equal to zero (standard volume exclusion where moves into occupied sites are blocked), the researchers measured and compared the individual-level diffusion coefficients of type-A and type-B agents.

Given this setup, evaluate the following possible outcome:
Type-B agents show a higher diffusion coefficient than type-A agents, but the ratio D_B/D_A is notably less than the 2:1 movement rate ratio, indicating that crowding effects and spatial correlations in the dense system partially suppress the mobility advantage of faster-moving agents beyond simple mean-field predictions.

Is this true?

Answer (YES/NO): NO